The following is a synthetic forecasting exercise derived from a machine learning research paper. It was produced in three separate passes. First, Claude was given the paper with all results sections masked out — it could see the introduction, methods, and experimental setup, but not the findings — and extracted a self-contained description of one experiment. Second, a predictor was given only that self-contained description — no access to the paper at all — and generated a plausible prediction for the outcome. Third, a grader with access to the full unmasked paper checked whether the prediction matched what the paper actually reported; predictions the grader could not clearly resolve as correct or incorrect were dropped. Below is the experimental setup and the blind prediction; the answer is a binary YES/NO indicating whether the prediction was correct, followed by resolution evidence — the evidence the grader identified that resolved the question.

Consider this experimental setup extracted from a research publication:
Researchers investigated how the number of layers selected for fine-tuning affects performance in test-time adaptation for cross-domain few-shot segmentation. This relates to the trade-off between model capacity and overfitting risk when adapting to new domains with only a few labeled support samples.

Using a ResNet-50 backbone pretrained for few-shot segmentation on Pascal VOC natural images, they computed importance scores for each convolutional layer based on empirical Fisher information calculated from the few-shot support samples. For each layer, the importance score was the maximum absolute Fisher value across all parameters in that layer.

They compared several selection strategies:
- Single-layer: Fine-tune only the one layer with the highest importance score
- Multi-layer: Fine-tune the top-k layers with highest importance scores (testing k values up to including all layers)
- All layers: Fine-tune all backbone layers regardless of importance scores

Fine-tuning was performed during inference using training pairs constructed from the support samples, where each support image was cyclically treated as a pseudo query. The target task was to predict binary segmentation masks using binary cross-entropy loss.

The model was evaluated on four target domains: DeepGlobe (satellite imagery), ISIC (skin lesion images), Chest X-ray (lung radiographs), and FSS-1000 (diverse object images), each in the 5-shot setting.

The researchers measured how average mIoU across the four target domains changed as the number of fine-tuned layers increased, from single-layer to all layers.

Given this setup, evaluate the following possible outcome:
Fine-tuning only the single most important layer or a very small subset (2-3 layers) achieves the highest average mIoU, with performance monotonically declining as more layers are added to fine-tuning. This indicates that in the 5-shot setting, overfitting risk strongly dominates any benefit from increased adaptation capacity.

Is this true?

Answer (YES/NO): NO